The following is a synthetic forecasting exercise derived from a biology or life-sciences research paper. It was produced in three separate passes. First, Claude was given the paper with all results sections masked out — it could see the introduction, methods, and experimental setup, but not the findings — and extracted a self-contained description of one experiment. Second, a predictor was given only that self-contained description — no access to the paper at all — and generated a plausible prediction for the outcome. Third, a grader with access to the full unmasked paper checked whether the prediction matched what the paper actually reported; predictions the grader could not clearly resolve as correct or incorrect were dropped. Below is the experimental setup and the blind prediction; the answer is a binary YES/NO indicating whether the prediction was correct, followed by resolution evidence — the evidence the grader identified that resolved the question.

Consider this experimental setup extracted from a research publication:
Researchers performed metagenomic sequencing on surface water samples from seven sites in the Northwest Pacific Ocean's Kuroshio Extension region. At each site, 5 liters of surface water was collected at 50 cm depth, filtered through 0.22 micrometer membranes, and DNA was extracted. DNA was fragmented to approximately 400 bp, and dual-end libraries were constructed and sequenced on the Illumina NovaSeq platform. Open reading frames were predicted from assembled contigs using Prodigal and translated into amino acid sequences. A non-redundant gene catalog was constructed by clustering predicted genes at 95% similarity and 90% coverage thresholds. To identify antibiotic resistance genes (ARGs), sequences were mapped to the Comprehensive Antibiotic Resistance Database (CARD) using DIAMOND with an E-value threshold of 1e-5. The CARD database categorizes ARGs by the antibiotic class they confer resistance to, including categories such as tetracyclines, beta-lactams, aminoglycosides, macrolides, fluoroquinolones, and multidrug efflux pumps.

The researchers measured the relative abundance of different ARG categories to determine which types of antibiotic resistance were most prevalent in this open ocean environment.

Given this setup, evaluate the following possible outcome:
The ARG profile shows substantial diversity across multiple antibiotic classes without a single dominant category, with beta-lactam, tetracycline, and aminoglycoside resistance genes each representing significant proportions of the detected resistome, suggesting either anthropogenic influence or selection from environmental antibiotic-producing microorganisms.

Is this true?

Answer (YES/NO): NO